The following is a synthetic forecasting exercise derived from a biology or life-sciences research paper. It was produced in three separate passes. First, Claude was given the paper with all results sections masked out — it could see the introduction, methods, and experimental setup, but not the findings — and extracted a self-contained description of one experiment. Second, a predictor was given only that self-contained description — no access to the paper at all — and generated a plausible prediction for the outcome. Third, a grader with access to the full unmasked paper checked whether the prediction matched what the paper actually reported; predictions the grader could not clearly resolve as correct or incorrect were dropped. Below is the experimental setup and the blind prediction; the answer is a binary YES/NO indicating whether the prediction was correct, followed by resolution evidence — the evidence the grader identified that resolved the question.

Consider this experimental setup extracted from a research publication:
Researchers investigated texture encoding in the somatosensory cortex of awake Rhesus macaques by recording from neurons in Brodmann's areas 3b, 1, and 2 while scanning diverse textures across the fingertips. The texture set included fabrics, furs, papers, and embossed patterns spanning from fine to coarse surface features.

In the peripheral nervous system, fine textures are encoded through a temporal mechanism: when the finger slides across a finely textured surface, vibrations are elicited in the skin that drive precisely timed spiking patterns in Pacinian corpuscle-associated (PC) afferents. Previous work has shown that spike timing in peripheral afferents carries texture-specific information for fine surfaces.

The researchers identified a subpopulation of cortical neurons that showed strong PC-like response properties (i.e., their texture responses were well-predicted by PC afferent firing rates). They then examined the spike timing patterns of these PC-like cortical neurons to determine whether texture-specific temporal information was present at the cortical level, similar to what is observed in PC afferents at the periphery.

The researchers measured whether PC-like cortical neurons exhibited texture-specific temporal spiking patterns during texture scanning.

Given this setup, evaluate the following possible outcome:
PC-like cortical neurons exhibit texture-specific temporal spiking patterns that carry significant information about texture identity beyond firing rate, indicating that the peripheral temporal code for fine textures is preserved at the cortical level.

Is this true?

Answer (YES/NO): NO